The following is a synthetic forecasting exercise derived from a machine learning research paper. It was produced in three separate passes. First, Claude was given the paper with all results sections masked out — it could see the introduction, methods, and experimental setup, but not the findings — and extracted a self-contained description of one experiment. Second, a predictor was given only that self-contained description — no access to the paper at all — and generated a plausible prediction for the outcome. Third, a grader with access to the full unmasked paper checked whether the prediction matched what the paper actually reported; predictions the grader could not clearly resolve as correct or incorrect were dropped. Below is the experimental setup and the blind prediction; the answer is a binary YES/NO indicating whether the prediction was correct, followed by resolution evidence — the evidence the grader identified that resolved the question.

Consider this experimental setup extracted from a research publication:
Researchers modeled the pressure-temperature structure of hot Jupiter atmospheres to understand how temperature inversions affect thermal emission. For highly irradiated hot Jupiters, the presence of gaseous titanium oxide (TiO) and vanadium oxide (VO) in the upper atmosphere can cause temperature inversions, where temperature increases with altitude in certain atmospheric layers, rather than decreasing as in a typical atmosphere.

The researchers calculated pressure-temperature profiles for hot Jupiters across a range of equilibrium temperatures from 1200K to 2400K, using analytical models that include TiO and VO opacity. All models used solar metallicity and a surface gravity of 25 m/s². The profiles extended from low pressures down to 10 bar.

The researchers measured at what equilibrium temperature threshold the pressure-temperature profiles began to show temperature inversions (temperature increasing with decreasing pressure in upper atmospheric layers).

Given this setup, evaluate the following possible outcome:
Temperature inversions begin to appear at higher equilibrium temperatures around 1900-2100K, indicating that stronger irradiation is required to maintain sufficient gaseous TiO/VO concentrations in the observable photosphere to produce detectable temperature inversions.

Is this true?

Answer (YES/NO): NO